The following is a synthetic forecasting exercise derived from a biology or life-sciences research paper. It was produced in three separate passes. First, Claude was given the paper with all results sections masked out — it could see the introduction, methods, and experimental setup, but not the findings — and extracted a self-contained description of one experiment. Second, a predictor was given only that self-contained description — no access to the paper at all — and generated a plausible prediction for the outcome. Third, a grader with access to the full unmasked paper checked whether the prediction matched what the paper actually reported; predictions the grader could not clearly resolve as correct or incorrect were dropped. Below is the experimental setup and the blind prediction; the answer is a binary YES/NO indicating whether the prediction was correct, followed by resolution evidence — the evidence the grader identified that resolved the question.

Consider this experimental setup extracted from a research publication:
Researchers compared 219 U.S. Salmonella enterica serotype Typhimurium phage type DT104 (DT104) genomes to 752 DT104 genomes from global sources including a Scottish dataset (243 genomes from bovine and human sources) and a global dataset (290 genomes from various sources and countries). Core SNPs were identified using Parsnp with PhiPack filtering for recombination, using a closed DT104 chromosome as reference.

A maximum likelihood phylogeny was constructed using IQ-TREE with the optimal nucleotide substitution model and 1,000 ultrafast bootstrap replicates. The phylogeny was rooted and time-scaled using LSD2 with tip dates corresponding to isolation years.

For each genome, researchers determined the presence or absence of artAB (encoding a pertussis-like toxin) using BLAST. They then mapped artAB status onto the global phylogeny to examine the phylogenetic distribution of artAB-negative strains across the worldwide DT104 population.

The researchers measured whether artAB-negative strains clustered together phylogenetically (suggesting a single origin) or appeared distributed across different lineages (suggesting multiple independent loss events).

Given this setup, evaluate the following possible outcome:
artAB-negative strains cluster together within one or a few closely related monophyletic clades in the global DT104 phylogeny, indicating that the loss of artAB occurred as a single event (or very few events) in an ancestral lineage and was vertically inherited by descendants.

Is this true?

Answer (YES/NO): NO